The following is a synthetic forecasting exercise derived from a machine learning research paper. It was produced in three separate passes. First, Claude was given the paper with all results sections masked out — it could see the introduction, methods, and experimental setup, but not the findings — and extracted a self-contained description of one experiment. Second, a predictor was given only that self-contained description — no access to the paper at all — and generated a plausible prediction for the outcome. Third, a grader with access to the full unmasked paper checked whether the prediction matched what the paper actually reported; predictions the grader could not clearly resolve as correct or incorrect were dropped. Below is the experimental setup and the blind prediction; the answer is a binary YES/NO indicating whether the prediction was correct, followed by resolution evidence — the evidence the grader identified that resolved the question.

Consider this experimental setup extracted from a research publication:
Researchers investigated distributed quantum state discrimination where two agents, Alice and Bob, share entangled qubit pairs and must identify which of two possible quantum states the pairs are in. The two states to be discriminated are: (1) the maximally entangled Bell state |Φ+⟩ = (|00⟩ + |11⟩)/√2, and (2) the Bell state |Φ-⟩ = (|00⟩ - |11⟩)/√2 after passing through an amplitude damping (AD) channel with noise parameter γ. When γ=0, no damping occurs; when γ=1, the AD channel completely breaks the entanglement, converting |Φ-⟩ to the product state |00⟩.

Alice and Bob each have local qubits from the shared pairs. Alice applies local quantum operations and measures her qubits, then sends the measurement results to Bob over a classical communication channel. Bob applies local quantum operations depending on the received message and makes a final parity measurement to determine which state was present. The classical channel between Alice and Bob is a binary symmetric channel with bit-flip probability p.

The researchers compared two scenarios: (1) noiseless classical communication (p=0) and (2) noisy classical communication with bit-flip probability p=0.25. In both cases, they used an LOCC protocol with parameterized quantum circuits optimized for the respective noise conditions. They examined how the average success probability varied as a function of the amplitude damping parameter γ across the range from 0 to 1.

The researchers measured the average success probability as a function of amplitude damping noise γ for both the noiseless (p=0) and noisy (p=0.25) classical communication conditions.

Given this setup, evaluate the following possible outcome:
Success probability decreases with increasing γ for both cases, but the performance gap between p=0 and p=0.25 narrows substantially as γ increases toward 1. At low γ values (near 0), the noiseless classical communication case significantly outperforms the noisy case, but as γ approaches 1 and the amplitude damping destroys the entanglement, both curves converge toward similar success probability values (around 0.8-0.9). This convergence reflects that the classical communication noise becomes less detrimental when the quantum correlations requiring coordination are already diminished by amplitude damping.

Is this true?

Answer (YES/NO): NO